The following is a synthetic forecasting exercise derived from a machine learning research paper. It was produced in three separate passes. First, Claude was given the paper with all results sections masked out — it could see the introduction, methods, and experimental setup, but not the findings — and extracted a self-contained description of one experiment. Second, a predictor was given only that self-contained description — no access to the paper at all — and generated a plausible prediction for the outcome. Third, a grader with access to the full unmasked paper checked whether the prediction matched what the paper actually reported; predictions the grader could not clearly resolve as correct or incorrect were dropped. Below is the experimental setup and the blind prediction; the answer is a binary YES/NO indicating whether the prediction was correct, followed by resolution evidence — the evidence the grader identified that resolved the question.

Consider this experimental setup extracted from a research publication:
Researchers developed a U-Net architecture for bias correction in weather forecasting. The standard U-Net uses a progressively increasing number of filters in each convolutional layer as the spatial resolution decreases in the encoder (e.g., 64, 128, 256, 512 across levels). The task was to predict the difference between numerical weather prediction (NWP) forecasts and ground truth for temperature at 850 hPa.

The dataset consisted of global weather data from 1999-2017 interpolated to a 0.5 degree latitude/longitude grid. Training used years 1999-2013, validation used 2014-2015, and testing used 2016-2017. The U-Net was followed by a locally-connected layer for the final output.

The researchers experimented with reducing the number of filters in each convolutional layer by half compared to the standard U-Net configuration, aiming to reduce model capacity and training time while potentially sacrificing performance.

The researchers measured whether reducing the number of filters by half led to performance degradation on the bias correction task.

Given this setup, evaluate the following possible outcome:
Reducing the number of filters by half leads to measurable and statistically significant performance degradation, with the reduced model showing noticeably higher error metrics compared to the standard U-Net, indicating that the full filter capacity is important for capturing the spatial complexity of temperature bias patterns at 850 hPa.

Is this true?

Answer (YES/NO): NO